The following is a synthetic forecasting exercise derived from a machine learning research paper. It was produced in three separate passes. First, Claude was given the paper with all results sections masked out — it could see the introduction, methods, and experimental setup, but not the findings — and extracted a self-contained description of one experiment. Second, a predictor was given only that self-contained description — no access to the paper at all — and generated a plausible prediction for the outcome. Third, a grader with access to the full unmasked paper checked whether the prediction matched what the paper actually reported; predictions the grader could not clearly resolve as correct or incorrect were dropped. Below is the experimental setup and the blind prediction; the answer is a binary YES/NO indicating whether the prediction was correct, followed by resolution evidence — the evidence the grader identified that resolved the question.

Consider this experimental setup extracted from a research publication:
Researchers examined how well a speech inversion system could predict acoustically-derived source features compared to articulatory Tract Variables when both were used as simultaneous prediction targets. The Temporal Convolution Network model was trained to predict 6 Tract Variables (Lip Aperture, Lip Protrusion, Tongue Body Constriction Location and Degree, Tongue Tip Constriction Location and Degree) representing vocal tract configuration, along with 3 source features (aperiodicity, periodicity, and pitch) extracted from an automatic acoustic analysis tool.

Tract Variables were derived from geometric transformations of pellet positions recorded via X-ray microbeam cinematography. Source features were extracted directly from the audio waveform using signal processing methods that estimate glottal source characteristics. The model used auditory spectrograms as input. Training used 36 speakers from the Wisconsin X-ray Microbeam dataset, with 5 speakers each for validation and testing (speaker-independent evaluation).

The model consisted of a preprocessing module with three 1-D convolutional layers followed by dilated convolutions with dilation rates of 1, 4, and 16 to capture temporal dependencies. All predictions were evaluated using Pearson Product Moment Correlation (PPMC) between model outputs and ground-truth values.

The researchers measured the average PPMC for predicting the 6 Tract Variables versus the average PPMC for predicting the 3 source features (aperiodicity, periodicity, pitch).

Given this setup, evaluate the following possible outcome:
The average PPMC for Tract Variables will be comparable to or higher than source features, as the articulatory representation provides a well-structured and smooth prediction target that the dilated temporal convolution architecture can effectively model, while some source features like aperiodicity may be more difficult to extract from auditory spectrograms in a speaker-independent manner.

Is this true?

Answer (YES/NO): NO